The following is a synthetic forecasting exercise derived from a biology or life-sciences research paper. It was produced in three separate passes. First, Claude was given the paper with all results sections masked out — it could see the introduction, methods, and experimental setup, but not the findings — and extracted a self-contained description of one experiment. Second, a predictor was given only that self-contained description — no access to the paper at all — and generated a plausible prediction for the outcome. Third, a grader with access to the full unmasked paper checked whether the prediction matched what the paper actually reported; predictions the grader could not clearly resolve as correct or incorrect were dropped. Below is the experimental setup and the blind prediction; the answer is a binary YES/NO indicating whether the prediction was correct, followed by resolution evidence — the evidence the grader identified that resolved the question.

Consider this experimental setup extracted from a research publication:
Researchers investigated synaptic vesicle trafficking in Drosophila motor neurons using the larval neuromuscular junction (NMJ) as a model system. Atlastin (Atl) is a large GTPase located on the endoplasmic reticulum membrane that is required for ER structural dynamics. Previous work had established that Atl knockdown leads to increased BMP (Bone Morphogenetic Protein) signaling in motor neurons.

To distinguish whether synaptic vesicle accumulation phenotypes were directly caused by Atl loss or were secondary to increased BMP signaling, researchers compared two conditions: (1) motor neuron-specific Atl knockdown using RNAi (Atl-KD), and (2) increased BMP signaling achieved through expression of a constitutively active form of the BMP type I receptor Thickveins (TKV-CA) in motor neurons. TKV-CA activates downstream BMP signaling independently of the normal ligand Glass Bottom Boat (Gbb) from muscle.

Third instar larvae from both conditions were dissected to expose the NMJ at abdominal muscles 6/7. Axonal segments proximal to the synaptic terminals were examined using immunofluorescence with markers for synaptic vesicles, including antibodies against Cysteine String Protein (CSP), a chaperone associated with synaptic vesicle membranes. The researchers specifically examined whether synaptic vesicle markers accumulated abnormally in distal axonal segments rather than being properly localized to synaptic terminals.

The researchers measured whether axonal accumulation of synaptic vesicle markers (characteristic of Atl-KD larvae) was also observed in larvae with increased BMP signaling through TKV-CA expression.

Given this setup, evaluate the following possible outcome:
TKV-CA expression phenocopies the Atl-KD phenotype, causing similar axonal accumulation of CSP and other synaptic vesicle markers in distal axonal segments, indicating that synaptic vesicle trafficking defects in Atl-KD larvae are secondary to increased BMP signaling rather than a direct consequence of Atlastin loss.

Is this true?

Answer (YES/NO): NO